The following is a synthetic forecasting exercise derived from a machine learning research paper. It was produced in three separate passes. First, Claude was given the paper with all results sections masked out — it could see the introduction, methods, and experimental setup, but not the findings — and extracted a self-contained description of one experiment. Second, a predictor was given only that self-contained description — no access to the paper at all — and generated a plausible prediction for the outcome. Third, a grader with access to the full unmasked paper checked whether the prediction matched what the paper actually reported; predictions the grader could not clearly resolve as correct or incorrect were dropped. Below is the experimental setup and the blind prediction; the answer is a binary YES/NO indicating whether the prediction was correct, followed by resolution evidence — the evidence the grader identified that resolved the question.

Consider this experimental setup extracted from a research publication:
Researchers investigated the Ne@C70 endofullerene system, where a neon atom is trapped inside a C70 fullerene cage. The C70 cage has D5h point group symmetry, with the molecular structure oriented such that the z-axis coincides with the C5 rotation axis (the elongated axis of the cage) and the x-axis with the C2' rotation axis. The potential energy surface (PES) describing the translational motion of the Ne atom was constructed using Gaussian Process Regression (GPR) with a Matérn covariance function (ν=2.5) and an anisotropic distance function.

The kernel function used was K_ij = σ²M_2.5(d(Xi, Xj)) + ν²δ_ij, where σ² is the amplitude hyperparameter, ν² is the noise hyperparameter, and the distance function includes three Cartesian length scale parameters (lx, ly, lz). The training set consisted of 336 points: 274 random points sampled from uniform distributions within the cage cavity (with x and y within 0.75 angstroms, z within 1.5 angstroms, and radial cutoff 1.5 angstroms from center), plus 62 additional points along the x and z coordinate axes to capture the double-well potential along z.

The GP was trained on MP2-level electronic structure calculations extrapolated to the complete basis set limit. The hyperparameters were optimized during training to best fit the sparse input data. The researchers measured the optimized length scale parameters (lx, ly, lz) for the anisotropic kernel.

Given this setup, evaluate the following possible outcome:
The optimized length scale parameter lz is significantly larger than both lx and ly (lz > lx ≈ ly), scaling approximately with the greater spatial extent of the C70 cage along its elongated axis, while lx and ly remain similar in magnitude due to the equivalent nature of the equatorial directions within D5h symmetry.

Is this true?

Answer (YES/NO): YES